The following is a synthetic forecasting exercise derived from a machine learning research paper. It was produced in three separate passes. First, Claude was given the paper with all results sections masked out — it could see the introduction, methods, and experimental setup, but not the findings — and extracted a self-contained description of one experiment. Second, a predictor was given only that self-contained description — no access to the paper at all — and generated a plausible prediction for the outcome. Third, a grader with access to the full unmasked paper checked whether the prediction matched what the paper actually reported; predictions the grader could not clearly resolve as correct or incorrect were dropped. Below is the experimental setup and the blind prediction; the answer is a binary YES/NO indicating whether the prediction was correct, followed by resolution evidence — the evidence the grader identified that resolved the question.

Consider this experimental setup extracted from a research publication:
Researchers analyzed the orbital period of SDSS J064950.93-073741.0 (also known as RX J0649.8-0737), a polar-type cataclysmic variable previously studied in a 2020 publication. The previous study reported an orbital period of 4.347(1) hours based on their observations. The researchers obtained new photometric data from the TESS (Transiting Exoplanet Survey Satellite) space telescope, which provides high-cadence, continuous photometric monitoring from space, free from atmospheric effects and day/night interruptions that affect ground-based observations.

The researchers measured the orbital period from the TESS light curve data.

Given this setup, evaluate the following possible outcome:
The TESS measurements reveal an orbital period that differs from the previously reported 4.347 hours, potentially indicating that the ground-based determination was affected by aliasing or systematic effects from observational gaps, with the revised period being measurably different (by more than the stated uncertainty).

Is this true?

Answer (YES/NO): YES